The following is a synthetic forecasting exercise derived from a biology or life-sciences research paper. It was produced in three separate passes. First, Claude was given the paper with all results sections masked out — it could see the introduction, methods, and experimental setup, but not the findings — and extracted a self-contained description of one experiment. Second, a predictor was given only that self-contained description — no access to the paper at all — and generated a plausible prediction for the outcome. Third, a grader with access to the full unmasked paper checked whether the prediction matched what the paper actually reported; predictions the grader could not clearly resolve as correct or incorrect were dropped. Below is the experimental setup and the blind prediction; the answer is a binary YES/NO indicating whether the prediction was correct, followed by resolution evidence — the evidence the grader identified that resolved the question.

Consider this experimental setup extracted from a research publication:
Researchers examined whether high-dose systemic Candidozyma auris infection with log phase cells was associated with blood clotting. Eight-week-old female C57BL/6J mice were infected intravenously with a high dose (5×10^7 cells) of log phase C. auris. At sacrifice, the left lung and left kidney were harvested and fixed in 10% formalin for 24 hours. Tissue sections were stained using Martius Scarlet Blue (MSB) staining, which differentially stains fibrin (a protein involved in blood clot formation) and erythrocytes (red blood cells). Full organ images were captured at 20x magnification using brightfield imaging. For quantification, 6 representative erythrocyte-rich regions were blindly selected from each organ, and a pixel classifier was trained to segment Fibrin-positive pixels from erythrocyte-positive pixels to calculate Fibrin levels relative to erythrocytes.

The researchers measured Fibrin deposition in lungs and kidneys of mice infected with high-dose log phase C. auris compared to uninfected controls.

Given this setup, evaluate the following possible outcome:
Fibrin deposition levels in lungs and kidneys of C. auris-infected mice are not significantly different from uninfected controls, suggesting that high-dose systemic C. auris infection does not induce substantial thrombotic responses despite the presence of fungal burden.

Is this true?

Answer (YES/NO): NO